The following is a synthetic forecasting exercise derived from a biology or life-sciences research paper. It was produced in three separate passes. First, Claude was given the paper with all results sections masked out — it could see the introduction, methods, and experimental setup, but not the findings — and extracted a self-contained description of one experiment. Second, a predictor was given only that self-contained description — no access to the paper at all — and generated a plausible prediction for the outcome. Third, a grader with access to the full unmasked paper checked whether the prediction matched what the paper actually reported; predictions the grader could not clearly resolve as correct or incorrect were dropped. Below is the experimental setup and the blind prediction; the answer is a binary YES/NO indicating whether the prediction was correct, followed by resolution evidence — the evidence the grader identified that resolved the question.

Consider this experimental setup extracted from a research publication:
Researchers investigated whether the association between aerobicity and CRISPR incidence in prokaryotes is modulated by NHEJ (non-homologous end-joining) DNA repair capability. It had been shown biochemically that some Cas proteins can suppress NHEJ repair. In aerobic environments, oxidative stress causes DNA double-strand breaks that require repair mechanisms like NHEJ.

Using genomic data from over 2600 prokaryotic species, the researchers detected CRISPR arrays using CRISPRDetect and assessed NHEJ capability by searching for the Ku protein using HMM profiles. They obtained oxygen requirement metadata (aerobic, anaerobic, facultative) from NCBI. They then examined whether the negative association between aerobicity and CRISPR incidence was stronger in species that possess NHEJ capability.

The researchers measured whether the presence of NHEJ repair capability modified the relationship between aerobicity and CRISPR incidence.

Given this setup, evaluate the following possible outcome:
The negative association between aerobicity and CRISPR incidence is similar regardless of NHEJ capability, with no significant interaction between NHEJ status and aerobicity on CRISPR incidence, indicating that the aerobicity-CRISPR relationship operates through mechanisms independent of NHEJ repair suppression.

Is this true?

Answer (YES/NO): NO